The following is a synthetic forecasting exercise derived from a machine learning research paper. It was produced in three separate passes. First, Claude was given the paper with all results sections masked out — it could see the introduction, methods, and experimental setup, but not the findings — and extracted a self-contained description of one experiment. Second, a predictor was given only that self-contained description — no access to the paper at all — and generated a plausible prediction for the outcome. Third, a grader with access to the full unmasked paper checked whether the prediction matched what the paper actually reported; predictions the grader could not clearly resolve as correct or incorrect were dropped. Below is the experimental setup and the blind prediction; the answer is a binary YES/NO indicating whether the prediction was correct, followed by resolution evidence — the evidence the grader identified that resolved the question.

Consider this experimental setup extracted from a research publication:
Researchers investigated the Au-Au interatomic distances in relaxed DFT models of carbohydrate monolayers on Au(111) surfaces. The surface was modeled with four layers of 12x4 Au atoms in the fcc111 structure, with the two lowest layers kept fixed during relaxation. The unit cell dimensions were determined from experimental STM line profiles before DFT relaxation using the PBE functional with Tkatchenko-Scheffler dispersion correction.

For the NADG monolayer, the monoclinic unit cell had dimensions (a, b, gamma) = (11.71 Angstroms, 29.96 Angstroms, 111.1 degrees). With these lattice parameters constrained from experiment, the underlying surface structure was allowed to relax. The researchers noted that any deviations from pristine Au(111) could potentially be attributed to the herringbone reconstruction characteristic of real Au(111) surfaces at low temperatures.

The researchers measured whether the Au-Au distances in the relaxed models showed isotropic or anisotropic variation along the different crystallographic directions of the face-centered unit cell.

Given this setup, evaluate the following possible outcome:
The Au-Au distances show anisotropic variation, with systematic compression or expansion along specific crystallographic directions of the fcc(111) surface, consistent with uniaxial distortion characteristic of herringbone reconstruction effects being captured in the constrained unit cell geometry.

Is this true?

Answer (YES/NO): YES